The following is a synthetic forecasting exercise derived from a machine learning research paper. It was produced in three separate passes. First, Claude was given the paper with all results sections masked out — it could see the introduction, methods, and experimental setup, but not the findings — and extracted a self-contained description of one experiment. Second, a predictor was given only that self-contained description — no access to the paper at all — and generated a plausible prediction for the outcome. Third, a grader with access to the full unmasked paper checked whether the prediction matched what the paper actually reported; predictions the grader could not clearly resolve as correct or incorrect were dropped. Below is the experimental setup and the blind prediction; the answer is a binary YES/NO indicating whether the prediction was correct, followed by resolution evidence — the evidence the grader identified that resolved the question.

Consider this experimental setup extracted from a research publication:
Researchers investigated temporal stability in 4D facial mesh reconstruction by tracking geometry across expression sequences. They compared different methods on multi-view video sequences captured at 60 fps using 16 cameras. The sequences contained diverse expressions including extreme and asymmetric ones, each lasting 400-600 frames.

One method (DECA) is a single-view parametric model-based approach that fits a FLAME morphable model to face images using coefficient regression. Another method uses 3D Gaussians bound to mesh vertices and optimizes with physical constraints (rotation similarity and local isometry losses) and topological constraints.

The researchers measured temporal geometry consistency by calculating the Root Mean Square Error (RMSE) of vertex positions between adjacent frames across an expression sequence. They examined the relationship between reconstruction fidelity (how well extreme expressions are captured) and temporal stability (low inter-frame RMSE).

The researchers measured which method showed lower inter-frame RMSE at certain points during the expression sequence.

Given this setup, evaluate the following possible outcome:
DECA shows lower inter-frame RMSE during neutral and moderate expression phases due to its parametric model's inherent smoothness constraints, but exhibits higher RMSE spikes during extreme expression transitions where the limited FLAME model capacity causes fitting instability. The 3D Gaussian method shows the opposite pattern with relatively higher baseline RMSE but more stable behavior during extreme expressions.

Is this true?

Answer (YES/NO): NO